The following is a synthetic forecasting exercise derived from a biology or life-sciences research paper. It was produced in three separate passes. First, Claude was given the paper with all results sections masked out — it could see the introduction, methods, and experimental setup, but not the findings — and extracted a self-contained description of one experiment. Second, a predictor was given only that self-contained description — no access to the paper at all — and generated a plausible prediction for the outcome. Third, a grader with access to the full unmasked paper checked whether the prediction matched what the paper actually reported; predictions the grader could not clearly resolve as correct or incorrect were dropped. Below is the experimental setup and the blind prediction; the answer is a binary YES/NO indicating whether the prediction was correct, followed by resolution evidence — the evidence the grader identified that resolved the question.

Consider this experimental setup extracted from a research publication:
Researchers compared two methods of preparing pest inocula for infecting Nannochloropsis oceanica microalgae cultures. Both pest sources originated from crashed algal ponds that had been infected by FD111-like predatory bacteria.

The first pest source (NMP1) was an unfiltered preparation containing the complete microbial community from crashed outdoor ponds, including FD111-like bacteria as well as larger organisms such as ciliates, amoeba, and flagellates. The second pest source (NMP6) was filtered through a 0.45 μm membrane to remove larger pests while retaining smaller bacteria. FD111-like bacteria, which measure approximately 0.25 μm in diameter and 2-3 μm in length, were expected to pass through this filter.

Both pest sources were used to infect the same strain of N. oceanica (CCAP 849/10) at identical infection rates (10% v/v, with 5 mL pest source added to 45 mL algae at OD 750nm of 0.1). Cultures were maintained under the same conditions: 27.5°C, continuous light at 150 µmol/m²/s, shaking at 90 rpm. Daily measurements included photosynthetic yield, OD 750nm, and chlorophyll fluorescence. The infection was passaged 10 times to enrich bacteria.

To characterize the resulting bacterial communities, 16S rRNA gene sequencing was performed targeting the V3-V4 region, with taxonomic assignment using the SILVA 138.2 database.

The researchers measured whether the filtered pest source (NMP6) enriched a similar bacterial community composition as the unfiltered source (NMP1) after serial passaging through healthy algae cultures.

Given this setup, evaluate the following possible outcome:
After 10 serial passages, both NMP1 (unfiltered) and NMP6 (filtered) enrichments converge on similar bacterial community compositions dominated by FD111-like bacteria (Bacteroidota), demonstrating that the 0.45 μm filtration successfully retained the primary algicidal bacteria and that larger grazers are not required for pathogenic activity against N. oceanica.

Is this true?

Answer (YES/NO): NO